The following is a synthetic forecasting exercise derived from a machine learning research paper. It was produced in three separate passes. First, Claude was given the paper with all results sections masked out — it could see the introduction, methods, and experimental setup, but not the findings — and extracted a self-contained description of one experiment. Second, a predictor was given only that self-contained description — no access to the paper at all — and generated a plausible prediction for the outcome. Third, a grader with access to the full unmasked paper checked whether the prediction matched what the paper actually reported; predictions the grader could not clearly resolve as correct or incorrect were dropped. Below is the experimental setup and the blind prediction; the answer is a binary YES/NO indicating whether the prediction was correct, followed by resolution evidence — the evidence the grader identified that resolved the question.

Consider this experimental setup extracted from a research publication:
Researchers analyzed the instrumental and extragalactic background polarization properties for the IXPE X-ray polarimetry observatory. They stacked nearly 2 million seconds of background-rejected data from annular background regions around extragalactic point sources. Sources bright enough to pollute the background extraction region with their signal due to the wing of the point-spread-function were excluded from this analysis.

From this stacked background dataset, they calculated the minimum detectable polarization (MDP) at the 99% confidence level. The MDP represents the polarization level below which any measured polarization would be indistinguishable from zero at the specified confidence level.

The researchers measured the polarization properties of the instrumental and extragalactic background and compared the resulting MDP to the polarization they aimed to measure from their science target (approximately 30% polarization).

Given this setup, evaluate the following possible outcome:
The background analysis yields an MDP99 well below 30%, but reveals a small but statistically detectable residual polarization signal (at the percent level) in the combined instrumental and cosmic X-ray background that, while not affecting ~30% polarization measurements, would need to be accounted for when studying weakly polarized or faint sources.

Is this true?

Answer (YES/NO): NO